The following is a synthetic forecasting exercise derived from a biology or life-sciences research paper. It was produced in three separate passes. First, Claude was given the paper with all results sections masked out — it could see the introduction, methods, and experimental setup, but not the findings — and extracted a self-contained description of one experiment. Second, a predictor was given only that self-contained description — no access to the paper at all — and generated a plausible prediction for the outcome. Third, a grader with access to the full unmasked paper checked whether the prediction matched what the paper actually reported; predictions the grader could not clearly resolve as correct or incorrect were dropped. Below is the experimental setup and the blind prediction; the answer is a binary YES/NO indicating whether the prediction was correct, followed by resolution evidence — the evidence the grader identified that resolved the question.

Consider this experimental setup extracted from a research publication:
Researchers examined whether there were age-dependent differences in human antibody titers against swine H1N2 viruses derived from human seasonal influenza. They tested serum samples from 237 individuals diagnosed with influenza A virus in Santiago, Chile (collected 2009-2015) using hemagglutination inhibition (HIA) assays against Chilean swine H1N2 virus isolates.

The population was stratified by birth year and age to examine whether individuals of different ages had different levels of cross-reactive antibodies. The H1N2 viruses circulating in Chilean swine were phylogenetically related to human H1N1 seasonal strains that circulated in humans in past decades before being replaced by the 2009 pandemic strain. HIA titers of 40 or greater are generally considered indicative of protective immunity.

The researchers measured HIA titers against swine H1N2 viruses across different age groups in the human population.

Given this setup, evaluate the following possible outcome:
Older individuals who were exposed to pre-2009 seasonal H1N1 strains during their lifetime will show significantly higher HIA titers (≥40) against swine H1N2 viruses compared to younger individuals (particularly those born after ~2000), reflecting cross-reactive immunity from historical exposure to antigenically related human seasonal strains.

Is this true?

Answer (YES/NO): NO